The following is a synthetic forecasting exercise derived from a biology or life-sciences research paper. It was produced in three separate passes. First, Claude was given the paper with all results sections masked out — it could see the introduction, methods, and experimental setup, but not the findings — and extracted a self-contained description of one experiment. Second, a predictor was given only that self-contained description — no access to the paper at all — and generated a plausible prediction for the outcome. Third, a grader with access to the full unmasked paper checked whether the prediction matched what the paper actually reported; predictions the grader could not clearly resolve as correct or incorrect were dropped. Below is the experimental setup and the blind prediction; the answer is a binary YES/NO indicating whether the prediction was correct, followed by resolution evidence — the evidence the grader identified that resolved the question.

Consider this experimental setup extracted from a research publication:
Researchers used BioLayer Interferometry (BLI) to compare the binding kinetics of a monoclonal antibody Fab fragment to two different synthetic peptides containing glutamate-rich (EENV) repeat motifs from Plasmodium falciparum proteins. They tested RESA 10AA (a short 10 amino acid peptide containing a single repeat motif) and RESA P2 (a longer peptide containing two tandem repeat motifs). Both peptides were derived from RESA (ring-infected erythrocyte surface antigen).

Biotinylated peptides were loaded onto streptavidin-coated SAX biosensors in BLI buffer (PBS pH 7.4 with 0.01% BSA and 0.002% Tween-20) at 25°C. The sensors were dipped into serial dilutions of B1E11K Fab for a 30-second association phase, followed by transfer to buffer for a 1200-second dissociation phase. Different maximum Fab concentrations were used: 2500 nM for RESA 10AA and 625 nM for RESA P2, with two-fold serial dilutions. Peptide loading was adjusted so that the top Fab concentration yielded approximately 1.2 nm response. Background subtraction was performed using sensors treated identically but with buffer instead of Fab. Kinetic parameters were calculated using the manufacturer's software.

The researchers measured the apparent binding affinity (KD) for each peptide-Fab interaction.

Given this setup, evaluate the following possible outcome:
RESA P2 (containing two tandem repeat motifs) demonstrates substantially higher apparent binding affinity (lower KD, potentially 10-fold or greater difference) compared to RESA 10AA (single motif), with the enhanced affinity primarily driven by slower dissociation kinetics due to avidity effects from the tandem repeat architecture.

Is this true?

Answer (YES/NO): NO